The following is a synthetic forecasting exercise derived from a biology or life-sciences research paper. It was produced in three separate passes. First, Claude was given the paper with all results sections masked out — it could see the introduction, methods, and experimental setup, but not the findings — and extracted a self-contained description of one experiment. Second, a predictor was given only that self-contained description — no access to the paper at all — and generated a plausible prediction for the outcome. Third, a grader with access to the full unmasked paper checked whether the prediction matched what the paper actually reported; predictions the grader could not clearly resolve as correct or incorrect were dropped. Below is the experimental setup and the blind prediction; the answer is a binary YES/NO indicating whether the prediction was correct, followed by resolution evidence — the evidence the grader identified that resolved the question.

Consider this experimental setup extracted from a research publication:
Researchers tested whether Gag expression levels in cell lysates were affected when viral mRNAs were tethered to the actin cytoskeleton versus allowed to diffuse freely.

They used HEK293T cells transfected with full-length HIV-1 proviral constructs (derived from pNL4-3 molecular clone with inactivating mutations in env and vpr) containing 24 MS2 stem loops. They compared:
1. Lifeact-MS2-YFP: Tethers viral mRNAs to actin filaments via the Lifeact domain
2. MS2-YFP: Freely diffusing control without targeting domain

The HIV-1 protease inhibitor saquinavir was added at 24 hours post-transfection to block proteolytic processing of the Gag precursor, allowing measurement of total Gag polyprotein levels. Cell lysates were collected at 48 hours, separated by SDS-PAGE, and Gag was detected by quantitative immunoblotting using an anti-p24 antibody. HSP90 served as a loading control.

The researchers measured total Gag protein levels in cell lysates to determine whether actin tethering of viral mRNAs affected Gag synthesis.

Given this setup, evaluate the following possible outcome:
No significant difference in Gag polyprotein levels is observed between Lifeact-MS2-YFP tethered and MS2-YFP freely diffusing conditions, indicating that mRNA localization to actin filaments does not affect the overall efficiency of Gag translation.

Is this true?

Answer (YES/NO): NO